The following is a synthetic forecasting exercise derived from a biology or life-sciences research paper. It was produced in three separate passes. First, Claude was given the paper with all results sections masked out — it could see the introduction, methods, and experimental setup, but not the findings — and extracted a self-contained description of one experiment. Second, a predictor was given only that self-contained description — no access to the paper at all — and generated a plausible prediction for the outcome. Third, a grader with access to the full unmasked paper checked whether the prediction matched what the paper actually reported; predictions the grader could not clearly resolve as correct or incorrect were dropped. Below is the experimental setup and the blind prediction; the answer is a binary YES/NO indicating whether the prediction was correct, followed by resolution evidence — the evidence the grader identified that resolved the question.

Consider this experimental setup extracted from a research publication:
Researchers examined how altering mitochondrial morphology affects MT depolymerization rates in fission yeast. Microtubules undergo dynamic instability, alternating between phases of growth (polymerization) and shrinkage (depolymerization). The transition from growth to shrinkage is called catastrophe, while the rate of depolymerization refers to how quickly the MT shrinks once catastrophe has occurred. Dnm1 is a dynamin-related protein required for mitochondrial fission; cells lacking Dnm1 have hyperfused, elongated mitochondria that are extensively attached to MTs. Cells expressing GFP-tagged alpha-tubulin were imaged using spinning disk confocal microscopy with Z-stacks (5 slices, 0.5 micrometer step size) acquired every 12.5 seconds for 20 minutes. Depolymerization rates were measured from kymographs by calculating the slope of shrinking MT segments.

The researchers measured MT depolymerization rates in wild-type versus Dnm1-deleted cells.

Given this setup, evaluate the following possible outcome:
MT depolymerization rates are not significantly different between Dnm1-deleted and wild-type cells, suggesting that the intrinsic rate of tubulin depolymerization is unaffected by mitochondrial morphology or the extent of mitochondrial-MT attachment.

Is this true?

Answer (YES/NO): NO